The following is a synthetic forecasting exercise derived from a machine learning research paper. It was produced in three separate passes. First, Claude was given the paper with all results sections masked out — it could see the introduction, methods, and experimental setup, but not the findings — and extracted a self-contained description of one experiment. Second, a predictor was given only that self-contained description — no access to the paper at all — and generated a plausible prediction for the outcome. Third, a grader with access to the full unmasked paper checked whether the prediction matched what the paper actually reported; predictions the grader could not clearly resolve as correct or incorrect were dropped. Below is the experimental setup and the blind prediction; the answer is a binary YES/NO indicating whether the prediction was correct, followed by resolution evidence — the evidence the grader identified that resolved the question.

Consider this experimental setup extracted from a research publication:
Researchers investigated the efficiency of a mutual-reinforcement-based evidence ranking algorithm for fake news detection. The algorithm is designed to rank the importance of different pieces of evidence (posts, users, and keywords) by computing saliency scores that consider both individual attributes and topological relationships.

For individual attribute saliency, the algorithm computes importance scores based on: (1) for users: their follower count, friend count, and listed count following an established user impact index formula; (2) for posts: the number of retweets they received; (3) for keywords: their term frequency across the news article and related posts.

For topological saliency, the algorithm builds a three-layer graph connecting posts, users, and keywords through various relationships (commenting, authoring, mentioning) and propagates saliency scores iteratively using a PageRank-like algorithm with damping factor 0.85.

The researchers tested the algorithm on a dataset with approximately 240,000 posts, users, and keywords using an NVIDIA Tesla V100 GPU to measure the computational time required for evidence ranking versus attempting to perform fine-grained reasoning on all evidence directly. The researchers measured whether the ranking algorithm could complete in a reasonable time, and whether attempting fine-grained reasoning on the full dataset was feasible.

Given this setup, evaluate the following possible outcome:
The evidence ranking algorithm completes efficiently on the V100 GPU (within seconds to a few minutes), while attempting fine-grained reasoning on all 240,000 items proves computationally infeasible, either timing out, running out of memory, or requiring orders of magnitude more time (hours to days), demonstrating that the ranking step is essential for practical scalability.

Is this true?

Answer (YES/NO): NO